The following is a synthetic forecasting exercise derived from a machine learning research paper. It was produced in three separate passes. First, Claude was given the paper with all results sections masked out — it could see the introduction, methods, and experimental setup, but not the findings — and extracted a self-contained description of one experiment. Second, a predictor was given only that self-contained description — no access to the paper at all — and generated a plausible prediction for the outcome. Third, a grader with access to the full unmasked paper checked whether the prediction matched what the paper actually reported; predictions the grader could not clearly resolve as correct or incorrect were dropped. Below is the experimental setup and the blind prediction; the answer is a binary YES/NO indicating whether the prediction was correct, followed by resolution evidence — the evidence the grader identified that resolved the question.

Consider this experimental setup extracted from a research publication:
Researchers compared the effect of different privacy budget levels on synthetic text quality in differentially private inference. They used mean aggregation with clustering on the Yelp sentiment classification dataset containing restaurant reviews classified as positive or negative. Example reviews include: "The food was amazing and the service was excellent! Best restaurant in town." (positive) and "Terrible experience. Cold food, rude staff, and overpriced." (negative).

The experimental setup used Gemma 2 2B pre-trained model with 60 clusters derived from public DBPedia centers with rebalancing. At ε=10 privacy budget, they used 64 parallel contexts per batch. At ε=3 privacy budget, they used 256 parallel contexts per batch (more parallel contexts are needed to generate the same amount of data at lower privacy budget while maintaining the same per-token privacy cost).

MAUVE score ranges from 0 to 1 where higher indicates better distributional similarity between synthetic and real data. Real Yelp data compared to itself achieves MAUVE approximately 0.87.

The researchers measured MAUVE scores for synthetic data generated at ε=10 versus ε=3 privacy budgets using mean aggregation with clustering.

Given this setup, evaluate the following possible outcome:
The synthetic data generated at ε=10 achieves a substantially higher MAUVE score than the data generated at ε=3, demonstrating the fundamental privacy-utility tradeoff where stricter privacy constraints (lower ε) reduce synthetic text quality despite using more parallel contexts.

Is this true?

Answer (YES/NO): NO